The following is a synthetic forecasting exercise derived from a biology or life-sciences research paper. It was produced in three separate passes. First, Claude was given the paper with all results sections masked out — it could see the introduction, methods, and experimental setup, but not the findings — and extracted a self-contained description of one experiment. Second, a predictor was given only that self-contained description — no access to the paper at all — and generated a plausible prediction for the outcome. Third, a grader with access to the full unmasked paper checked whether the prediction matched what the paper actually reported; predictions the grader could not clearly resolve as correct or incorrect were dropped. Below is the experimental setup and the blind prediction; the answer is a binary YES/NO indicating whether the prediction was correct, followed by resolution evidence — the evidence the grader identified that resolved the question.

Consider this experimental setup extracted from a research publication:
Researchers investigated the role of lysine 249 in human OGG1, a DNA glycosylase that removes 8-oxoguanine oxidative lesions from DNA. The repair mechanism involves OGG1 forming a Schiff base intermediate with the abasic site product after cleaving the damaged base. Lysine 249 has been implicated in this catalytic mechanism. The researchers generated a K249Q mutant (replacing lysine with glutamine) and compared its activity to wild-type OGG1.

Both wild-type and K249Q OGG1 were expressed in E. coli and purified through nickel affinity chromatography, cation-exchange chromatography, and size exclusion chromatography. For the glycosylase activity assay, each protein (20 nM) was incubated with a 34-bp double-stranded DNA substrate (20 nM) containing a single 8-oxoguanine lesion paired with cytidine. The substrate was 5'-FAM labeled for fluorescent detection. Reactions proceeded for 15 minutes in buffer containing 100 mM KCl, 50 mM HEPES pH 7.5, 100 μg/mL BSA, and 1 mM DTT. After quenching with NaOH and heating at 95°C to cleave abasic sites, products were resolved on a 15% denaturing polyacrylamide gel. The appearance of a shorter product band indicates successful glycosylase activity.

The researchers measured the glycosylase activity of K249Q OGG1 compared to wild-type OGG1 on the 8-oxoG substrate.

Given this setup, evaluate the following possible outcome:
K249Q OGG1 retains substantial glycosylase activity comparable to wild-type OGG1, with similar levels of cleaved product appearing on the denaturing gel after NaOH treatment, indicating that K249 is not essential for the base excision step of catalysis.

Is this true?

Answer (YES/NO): NO